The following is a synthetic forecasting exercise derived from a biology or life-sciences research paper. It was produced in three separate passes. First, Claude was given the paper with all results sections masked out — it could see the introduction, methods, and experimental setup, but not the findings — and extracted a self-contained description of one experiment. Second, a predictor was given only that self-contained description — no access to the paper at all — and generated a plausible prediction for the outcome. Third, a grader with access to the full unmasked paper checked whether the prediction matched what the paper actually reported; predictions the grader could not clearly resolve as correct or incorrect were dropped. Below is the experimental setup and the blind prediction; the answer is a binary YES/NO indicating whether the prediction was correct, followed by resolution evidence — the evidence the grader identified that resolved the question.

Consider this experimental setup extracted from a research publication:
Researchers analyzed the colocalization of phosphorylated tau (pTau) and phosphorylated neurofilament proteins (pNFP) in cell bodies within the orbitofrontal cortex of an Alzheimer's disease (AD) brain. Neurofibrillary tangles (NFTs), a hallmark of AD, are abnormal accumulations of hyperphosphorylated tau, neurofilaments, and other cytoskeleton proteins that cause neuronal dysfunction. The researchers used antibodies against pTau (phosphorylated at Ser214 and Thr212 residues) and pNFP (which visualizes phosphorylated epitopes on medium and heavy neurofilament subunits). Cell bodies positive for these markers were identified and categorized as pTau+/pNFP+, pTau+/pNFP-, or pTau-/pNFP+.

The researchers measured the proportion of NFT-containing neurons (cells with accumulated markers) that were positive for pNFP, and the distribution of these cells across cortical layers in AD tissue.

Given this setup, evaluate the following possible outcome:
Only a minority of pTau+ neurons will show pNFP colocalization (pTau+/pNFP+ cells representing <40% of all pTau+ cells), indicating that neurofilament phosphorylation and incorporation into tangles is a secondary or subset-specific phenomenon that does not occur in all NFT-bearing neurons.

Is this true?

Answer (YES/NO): NO